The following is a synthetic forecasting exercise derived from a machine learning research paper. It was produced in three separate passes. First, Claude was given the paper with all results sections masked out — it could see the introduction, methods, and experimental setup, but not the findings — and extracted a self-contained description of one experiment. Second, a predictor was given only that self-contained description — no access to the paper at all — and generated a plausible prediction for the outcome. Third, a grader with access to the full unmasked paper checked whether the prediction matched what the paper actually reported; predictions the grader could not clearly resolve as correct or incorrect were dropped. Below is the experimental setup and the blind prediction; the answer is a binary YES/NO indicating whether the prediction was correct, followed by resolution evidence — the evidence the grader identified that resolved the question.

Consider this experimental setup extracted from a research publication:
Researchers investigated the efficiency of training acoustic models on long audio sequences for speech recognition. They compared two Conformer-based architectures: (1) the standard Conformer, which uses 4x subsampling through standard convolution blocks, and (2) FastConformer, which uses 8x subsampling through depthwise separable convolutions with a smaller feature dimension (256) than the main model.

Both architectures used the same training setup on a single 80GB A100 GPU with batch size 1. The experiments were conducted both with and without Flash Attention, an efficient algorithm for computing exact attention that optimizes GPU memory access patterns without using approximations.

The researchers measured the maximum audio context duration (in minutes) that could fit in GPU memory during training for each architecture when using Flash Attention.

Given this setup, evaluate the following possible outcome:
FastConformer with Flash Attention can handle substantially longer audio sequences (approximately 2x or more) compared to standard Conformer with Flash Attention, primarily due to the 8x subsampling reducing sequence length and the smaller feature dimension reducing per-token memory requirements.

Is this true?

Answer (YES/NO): YES